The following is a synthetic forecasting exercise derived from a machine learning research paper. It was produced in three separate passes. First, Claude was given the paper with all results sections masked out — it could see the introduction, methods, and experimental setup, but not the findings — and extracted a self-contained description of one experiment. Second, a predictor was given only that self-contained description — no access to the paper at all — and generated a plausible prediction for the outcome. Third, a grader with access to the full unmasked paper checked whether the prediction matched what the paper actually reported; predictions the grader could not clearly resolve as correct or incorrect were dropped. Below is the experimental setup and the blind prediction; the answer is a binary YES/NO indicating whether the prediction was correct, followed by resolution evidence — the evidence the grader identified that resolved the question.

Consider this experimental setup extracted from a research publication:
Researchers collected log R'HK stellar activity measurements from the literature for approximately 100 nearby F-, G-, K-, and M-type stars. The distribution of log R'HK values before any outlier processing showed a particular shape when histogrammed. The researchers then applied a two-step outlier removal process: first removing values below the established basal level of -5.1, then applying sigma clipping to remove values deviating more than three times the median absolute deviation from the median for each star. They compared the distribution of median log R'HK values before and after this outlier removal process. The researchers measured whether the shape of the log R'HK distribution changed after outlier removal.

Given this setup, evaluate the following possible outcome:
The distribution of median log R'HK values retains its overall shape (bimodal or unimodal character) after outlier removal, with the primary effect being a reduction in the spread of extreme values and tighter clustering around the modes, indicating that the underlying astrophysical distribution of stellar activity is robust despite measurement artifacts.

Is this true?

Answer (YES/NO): YES